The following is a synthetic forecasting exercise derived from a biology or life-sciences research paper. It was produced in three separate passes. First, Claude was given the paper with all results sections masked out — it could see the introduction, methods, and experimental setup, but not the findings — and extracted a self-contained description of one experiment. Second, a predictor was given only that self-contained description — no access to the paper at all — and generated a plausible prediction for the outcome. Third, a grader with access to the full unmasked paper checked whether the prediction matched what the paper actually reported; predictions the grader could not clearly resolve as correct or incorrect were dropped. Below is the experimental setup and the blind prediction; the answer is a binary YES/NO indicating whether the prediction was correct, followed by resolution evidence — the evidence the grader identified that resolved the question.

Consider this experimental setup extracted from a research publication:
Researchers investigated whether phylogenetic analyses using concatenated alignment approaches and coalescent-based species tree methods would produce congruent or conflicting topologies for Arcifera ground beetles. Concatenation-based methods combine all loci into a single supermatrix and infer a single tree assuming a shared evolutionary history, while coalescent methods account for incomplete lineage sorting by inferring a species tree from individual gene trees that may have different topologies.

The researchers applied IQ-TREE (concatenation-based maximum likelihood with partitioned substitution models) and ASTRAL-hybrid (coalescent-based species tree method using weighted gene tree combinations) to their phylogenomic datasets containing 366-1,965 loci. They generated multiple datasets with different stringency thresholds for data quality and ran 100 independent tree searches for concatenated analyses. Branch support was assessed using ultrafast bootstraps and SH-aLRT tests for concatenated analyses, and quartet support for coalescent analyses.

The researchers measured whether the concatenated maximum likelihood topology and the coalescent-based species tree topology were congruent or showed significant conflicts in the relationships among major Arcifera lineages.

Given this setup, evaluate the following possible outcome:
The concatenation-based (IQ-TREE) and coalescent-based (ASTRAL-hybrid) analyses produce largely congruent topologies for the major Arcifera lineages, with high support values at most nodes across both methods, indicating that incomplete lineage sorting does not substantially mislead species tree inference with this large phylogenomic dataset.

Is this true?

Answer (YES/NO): YES